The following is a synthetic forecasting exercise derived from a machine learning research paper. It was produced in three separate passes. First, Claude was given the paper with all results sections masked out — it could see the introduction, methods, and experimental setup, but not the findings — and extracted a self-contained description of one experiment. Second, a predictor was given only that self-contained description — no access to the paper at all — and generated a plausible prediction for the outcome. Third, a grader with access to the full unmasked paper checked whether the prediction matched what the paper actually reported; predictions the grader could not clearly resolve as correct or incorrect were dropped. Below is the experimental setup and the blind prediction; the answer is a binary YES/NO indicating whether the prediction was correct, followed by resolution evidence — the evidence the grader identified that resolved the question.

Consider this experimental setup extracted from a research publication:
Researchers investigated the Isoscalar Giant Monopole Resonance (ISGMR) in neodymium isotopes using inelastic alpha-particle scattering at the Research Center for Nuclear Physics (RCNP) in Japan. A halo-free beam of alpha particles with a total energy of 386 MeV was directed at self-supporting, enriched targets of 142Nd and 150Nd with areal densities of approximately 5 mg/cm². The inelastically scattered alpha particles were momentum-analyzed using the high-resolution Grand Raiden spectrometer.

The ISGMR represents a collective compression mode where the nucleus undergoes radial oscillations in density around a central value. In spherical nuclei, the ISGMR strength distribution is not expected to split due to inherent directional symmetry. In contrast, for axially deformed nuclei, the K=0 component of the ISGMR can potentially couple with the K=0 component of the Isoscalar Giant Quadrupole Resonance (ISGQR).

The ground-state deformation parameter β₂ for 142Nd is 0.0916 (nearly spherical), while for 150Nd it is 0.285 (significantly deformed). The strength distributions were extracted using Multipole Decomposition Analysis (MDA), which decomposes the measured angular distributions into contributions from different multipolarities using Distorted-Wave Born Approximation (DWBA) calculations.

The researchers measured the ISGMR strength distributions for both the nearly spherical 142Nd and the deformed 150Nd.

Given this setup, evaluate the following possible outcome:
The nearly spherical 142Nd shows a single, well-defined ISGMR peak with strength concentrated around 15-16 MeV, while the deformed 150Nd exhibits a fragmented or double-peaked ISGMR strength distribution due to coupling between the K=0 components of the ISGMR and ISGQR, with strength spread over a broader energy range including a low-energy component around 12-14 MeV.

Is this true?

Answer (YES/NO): YES